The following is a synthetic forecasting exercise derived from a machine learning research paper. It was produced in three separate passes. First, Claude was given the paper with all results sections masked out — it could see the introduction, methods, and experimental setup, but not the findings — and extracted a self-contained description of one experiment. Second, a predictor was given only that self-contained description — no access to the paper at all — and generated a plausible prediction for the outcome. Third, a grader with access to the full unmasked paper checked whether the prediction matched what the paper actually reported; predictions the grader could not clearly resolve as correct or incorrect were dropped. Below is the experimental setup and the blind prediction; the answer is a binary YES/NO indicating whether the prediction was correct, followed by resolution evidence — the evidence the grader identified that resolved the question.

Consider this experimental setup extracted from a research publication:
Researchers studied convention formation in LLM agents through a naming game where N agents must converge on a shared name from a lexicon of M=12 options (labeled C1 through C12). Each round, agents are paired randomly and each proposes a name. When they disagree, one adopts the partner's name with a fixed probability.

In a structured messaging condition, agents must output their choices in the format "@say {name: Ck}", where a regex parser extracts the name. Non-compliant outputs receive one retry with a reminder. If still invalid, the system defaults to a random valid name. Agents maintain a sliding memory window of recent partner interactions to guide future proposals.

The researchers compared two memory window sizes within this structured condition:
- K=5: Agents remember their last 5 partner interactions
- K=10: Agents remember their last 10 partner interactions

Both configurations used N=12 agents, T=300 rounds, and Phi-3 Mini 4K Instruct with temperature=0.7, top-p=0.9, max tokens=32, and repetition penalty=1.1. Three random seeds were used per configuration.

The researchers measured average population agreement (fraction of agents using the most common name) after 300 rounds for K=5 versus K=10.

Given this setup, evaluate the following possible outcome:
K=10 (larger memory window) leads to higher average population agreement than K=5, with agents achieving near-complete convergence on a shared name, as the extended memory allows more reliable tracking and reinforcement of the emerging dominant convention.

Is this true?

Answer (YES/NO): NO